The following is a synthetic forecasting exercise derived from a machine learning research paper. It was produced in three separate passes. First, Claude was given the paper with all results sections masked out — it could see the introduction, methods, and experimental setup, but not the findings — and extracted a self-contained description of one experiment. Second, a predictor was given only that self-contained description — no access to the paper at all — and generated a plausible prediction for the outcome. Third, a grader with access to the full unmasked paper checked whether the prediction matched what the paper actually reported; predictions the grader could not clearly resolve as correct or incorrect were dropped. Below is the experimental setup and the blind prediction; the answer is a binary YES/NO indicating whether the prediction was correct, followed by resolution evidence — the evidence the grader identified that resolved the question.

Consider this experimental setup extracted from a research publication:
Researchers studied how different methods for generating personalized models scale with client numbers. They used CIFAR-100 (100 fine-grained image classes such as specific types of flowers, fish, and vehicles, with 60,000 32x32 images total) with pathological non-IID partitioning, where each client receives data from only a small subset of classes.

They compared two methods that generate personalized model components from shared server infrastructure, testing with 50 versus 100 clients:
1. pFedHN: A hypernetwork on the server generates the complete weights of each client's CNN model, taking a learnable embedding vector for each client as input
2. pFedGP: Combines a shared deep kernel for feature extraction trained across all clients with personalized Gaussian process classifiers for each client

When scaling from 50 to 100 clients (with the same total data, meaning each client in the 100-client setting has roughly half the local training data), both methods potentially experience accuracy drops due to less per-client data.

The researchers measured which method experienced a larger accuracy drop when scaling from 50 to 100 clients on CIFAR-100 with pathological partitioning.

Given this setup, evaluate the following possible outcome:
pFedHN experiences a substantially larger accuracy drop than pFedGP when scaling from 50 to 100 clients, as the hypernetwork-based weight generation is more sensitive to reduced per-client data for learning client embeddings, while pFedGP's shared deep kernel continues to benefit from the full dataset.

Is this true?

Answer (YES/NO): YES